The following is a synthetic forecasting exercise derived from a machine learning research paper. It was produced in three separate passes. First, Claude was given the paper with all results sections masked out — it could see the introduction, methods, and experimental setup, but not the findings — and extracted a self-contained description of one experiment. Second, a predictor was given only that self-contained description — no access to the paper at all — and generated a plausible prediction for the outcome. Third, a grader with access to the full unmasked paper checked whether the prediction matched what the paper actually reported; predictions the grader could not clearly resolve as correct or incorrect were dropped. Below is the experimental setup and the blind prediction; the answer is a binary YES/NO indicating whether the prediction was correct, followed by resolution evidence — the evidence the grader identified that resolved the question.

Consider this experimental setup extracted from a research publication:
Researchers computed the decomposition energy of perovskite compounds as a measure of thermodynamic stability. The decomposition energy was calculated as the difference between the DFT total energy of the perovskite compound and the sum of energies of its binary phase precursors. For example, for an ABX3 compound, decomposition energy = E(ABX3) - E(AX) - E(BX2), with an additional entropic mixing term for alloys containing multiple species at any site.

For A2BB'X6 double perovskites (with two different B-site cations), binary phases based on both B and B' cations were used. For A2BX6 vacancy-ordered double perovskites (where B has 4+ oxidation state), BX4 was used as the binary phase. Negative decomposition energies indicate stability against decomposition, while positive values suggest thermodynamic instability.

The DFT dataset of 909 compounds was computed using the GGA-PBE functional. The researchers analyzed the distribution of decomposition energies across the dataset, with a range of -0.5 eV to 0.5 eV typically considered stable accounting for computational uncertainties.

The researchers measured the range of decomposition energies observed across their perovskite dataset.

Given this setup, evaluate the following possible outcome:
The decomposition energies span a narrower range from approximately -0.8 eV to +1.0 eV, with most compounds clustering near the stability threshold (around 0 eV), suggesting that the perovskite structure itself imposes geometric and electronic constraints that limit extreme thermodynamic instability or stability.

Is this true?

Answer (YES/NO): NO